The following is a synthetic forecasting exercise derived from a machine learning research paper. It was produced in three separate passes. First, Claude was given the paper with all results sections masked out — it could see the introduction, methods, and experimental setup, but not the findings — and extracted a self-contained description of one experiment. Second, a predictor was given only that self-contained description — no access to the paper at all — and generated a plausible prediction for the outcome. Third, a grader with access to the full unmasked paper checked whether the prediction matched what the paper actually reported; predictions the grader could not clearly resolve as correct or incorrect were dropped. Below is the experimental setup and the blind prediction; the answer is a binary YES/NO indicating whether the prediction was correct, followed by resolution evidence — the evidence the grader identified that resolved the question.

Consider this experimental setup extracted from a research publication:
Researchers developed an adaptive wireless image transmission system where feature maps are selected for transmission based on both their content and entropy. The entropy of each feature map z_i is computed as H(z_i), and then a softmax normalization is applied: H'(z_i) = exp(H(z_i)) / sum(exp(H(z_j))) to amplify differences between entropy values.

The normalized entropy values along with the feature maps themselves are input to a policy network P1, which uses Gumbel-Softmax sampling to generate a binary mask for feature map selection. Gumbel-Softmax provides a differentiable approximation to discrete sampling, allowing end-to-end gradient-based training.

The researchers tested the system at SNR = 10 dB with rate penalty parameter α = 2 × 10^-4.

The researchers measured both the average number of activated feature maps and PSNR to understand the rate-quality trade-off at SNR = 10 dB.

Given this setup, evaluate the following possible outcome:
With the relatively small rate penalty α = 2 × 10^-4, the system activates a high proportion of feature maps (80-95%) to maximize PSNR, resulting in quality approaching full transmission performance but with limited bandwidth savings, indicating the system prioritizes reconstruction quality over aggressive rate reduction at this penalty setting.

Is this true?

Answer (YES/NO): NO